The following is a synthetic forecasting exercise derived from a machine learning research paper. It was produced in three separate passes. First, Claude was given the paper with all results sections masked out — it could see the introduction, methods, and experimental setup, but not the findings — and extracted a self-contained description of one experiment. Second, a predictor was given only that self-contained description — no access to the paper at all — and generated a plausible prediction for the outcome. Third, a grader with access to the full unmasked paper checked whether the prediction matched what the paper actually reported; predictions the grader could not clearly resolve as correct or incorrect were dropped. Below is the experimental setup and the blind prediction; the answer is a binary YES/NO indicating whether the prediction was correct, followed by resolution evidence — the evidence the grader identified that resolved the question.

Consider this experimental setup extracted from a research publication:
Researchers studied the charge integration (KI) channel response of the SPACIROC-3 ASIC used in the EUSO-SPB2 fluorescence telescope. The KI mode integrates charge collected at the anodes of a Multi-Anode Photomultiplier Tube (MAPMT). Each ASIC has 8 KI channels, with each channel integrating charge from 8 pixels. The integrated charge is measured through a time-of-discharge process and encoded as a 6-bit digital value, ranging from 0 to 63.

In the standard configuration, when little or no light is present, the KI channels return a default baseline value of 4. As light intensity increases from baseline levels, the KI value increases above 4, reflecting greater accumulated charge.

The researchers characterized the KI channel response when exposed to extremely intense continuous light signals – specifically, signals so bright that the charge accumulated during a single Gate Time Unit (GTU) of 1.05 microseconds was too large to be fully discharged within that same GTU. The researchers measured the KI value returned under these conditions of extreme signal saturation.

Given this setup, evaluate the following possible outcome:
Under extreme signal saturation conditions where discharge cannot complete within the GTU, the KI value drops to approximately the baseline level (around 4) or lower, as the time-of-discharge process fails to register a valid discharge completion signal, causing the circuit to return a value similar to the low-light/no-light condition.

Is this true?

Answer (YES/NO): YES